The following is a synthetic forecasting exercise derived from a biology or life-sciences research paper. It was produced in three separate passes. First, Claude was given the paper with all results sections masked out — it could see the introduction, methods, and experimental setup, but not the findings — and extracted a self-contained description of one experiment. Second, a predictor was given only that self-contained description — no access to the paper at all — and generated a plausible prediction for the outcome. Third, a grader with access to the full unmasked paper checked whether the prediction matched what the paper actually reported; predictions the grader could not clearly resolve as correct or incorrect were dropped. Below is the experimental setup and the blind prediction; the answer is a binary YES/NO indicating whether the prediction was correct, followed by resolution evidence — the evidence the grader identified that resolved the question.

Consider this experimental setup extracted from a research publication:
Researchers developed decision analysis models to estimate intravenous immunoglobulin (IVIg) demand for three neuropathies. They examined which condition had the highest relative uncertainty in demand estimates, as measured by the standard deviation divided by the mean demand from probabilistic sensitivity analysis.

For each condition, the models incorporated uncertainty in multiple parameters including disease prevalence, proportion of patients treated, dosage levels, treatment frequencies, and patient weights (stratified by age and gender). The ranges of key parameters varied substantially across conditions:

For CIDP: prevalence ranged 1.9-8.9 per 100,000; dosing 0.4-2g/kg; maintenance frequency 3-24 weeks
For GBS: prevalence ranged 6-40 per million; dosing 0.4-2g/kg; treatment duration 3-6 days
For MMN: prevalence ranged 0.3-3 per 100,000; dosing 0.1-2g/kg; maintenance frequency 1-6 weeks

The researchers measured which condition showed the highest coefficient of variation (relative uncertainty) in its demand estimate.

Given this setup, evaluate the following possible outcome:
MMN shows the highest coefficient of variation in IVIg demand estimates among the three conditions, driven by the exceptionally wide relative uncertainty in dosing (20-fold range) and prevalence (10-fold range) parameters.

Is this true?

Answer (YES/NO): YES